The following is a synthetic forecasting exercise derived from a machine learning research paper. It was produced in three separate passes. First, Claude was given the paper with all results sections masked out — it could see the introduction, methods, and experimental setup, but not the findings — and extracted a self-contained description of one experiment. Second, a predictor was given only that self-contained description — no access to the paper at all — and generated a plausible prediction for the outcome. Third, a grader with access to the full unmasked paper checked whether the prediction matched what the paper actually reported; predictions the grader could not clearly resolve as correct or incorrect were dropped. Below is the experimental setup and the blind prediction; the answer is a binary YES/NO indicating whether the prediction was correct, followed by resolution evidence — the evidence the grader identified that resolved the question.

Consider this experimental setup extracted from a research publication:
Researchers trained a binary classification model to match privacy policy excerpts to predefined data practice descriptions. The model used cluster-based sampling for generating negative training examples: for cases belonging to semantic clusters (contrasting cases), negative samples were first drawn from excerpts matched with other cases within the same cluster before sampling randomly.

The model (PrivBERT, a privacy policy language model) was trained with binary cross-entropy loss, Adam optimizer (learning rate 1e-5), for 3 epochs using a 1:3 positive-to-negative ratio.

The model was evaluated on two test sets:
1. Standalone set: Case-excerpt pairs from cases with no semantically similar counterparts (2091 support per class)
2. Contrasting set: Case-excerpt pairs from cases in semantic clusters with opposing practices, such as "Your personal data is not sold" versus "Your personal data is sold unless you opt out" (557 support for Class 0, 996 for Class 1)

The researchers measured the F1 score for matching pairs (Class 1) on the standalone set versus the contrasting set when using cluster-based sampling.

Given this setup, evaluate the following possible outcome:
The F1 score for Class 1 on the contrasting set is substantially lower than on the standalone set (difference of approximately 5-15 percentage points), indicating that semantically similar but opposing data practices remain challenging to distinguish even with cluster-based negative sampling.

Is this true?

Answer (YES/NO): NO